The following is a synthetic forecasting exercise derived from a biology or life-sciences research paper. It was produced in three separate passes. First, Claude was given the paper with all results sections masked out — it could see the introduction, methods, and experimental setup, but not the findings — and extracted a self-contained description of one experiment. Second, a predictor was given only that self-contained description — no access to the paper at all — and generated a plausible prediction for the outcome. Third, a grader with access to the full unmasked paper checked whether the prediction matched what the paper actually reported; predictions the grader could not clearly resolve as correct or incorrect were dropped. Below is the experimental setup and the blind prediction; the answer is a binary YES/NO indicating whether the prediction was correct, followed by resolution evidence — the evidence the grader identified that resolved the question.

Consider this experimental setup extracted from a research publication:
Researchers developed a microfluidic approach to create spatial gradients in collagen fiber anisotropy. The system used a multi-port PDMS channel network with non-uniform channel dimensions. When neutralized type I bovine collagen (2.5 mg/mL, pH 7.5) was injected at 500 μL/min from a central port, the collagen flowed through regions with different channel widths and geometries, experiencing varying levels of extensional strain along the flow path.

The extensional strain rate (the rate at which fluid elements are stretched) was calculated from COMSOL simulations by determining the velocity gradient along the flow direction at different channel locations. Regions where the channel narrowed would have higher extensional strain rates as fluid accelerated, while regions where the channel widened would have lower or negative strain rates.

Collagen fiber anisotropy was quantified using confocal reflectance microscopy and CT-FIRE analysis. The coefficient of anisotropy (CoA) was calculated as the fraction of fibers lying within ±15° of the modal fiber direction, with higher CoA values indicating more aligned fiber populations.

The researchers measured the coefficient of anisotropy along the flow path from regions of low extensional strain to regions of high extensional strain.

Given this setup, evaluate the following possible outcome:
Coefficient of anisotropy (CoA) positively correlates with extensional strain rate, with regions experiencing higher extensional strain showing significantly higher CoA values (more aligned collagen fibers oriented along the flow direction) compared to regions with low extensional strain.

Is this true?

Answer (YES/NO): YES